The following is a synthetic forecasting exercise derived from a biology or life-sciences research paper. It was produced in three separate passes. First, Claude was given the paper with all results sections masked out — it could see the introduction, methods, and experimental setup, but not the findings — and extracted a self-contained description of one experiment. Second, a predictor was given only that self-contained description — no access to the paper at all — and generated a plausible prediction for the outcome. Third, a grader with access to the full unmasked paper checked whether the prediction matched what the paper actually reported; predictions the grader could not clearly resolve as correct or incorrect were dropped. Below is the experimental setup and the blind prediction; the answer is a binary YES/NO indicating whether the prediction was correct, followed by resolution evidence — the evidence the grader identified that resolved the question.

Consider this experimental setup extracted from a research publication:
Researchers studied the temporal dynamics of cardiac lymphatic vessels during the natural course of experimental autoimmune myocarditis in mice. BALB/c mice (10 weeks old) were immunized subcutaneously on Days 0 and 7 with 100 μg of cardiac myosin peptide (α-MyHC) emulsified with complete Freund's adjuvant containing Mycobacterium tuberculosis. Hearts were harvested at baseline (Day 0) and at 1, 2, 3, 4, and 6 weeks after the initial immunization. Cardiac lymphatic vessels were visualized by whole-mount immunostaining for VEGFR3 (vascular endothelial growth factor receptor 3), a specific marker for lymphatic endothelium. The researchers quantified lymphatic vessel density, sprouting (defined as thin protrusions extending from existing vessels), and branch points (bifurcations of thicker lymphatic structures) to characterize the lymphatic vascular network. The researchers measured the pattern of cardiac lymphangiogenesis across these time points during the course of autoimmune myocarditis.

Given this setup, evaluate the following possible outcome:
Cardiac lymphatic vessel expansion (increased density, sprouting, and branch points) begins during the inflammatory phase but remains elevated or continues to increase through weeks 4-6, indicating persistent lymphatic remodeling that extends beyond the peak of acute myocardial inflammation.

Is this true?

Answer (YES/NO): NO